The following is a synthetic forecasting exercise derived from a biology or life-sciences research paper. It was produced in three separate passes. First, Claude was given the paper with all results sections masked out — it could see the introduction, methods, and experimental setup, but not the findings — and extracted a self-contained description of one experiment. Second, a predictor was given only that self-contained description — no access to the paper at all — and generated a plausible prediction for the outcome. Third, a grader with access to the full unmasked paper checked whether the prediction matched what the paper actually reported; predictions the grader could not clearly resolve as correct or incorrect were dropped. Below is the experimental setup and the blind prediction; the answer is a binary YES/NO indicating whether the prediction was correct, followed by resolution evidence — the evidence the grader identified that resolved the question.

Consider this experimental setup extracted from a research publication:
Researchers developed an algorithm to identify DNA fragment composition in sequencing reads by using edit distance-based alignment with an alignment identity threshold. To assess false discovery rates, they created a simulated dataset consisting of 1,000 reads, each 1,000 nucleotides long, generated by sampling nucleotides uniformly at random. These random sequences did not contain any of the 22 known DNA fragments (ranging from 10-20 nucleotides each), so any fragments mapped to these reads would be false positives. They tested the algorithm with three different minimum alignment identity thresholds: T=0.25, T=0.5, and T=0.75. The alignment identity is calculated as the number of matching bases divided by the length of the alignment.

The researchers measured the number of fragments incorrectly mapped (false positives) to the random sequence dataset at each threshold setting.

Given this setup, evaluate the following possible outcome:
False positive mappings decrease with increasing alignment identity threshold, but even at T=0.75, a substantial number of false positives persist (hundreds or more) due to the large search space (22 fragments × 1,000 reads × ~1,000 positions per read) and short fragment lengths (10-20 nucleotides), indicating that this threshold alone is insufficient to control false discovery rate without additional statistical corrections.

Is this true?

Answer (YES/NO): NO